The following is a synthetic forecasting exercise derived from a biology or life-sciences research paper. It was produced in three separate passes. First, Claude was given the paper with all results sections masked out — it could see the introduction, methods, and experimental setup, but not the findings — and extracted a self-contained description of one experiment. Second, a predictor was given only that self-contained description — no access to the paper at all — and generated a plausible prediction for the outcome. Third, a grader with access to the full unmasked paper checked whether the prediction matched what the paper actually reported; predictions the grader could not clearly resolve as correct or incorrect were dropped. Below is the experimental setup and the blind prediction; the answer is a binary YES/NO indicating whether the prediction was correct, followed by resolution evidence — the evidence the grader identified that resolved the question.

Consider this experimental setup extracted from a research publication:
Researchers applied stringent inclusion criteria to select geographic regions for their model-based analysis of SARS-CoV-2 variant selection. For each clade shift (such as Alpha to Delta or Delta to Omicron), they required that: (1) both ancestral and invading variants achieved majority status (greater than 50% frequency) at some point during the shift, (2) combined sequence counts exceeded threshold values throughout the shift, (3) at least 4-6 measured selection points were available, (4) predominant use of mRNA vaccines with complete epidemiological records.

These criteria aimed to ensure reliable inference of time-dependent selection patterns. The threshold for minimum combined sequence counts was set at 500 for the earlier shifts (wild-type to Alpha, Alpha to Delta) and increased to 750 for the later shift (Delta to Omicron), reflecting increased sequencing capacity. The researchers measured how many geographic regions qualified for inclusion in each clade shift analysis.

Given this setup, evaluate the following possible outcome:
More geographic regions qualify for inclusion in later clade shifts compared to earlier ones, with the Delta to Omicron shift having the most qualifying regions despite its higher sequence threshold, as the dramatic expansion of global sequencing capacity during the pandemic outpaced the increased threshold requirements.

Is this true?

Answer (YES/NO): NO